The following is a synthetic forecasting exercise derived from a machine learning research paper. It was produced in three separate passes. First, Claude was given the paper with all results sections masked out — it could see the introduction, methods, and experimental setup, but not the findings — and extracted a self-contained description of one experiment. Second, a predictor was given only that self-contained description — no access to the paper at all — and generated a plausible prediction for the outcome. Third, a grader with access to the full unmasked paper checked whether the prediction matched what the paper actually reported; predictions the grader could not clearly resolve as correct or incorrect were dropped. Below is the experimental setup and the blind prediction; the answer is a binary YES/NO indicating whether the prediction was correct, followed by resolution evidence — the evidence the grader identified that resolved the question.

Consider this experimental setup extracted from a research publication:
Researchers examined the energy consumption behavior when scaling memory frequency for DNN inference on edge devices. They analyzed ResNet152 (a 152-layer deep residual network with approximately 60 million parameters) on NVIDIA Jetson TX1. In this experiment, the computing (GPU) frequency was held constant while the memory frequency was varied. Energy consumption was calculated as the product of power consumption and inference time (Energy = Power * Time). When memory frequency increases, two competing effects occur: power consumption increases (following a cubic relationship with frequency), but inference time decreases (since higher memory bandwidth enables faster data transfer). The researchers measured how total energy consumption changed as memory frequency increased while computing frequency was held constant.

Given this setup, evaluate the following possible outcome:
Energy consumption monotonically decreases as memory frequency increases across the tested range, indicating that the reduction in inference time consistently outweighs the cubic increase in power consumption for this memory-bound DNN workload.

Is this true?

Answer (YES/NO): YES